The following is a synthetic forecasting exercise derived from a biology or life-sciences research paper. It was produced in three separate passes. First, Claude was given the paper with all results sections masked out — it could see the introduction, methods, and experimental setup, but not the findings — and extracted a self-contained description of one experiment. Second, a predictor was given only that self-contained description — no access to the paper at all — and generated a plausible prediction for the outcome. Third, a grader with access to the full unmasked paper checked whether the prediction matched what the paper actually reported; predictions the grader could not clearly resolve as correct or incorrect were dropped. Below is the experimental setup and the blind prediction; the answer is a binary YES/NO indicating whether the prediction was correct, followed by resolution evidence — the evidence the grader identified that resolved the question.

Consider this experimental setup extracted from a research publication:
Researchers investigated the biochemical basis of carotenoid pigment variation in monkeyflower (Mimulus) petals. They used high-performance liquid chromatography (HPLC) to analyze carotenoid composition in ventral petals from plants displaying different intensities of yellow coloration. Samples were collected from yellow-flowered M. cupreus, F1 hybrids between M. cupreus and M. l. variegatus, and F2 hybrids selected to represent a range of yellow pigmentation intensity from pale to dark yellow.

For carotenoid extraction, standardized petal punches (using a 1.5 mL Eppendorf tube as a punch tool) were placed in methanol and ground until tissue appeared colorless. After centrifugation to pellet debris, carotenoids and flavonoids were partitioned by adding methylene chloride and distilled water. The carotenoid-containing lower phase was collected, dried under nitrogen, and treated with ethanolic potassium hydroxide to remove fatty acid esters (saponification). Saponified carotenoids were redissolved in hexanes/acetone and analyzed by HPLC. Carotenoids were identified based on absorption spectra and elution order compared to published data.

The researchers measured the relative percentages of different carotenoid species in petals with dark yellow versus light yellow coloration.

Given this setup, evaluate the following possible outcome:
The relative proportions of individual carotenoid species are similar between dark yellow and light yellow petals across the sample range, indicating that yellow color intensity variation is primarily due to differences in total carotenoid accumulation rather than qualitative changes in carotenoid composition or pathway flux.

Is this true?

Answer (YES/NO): NO